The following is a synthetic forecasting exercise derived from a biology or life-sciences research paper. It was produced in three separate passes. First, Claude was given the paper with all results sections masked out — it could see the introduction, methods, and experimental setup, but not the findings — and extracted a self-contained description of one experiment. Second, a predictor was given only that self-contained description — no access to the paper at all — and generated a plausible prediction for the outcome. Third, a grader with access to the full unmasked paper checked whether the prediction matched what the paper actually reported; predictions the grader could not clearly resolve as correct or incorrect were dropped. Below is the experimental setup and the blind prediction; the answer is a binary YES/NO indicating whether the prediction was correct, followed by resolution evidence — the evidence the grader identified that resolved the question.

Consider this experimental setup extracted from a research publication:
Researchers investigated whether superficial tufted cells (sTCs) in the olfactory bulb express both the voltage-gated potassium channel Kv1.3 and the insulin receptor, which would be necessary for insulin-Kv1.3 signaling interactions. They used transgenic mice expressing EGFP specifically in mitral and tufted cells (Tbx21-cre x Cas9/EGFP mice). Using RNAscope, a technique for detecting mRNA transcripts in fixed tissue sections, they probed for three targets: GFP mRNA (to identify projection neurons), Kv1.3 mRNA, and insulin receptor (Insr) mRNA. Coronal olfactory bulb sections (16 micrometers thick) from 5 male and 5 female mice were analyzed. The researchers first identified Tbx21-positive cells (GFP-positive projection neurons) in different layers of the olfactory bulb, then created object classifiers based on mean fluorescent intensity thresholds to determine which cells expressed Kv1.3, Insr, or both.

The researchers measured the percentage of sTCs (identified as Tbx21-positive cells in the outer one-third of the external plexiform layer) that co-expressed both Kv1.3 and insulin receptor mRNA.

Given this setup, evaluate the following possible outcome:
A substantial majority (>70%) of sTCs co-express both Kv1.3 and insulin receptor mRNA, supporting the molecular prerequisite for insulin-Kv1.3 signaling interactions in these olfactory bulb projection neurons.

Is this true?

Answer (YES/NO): YES